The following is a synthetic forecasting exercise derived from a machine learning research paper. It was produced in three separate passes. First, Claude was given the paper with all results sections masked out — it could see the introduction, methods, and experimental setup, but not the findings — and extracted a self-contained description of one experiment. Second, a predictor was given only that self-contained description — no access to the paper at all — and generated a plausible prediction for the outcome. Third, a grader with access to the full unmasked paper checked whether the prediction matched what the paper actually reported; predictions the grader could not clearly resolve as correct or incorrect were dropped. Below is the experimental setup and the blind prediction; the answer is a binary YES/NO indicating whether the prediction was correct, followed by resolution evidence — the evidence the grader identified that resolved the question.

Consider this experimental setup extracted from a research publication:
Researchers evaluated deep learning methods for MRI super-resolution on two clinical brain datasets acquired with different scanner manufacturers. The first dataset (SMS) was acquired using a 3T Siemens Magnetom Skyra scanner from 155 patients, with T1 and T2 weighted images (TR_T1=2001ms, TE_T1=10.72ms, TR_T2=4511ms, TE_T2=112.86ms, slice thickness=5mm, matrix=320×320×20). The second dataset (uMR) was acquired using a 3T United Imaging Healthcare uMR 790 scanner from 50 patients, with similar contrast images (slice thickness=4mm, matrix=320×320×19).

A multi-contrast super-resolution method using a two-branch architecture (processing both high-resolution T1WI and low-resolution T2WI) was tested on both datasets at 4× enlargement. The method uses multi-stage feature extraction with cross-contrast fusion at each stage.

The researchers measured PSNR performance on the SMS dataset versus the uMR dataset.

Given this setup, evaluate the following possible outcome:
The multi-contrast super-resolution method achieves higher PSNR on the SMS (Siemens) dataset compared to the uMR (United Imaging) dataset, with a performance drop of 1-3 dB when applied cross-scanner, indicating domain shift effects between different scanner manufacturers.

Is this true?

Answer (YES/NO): NO